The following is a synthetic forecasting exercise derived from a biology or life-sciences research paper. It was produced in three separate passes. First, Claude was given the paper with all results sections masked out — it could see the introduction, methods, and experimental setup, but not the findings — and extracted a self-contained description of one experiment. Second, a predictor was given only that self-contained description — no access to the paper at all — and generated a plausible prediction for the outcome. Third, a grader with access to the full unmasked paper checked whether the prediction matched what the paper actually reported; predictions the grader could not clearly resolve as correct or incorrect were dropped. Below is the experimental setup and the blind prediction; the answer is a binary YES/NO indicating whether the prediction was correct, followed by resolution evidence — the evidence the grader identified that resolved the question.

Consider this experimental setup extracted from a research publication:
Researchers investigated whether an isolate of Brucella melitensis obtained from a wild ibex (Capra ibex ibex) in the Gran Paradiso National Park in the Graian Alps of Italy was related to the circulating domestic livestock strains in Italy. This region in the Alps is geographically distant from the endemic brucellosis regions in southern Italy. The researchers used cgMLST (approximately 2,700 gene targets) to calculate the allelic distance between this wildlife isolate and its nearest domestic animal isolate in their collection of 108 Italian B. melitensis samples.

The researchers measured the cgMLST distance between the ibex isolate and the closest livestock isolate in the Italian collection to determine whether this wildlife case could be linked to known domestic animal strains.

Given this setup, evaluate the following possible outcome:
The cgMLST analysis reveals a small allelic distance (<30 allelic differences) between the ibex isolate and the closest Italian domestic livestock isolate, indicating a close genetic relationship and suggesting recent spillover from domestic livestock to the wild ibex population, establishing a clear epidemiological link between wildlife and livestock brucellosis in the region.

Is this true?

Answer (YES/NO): NO